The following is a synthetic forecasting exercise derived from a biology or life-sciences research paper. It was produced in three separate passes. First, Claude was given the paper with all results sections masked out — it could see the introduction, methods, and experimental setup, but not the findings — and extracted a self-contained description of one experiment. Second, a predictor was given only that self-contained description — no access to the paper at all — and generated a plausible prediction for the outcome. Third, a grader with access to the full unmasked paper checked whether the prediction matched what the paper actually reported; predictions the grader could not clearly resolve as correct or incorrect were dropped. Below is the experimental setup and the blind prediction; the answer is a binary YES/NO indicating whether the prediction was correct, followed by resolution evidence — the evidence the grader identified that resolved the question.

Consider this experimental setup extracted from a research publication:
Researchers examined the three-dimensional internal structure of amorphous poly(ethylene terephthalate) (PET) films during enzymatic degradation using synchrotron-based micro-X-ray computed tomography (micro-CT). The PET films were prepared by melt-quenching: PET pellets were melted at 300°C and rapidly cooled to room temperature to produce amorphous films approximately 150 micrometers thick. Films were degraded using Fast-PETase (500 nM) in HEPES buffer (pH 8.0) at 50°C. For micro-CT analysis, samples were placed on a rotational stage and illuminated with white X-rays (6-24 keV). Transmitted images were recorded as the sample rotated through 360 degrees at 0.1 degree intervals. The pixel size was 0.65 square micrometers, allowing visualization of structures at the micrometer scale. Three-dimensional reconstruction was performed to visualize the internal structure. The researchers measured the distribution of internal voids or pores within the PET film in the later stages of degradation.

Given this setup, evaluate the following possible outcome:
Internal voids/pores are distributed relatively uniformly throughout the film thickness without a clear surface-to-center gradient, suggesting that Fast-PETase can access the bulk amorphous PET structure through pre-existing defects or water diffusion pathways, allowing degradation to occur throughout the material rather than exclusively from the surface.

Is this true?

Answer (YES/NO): NO